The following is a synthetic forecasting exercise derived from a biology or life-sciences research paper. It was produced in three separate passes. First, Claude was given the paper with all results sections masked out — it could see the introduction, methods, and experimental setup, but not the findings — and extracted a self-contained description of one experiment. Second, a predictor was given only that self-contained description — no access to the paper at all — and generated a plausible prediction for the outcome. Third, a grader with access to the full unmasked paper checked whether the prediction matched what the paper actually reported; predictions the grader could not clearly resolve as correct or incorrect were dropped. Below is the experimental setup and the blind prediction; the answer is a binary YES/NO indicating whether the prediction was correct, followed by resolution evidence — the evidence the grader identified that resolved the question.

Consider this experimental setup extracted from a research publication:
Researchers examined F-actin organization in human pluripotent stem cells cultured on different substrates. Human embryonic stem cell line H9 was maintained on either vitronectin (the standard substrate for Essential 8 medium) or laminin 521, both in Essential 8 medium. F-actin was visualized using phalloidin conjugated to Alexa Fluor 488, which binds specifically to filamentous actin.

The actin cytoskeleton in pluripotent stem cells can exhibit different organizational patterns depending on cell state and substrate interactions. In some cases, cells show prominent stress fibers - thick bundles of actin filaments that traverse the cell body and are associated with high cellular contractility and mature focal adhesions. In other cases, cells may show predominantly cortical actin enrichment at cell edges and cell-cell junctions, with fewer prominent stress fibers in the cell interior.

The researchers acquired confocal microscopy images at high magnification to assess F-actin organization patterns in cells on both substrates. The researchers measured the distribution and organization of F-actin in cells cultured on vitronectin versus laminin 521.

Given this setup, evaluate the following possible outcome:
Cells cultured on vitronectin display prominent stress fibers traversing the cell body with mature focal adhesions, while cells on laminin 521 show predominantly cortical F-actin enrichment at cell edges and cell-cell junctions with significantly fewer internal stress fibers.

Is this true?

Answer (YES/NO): NO